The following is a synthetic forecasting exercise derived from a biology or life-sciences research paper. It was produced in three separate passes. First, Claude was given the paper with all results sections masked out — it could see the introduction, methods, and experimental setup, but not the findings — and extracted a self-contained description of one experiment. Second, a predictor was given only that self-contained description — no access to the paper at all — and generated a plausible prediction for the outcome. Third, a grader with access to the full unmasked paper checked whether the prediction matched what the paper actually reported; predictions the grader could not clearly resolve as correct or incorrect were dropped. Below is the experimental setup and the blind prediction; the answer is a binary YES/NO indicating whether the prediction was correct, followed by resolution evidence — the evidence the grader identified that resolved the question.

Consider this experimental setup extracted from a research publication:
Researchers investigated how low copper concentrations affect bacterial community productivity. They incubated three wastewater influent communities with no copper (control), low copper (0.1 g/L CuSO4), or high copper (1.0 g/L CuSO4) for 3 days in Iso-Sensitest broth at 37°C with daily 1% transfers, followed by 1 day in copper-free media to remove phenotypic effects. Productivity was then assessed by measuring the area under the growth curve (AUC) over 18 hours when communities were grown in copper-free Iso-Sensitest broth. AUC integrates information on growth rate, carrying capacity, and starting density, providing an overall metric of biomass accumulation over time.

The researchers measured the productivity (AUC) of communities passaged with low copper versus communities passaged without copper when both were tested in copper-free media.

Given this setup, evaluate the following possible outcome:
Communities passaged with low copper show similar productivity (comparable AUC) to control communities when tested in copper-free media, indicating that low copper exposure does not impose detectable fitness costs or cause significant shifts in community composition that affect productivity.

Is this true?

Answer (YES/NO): NO